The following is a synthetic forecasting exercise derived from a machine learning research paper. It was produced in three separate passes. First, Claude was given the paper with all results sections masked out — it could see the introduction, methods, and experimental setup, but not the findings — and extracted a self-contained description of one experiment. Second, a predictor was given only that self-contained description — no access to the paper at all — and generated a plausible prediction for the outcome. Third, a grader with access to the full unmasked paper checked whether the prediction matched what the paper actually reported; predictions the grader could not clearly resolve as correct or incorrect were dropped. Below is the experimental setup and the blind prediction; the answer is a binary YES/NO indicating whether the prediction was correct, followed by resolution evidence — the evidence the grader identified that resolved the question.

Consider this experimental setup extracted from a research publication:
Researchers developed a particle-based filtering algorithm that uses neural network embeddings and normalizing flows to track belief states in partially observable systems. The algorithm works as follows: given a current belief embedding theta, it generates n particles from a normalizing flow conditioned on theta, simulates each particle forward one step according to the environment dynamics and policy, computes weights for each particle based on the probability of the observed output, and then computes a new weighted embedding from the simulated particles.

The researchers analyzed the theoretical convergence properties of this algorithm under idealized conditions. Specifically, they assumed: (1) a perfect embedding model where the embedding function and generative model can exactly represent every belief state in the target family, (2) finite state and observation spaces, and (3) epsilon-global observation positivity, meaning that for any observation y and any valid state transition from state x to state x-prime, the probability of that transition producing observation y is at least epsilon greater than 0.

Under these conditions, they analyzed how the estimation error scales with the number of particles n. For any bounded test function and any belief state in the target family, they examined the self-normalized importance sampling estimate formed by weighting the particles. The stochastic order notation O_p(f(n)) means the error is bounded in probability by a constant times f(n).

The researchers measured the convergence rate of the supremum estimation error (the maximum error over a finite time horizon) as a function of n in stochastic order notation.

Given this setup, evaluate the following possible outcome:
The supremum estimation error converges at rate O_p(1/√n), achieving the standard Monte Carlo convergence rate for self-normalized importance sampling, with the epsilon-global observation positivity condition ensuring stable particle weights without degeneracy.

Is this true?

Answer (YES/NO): YES